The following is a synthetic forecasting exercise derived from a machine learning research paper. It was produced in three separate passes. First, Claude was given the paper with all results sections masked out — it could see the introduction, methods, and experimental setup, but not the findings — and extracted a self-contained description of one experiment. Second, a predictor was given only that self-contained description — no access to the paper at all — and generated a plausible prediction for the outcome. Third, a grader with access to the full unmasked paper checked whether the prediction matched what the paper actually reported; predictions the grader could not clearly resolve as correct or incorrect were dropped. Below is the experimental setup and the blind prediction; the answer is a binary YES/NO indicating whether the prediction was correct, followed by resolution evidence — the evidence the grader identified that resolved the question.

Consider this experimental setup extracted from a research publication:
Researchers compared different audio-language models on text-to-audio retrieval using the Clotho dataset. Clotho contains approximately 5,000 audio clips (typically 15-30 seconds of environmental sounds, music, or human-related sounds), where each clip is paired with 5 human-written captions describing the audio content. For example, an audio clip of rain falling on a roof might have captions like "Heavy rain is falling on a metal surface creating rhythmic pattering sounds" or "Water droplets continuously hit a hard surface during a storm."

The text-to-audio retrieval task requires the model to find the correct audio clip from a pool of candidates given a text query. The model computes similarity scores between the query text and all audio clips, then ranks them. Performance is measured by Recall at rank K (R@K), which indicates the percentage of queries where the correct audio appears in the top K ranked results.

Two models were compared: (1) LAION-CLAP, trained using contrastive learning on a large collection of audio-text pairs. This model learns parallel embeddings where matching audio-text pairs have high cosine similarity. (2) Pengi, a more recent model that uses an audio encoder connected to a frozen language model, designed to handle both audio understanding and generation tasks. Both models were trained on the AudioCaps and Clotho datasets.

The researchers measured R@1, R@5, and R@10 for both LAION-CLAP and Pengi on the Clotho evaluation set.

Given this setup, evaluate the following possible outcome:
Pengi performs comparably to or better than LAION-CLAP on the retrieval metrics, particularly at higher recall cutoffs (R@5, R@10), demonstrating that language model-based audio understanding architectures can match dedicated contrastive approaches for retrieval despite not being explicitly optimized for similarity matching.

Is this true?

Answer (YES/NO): NO